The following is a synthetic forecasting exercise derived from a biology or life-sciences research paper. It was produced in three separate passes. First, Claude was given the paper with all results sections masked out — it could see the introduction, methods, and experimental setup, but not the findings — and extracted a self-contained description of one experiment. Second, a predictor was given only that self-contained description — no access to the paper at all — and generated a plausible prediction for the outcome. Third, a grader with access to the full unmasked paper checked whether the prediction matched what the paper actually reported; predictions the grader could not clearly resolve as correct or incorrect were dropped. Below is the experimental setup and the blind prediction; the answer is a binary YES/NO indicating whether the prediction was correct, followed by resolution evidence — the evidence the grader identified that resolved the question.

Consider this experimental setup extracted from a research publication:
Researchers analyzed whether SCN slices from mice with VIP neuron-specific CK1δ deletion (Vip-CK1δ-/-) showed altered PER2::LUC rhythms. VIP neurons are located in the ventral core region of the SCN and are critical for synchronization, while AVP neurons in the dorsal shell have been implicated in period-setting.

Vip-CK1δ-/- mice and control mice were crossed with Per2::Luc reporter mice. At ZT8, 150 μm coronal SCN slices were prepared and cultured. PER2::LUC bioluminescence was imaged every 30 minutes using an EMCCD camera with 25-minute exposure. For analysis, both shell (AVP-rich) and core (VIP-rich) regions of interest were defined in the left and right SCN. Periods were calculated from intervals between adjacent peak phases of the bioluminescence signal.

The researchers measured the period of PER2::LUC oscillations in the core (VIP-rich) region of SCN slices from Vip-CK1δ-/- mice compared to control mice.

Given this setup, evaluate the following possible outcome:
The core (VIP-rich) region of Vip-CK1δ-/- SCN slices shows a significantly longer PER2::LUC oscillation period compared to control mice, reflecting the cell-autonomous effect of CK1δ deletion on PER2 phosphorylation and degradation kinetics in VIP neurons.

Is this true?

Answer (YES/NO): NO